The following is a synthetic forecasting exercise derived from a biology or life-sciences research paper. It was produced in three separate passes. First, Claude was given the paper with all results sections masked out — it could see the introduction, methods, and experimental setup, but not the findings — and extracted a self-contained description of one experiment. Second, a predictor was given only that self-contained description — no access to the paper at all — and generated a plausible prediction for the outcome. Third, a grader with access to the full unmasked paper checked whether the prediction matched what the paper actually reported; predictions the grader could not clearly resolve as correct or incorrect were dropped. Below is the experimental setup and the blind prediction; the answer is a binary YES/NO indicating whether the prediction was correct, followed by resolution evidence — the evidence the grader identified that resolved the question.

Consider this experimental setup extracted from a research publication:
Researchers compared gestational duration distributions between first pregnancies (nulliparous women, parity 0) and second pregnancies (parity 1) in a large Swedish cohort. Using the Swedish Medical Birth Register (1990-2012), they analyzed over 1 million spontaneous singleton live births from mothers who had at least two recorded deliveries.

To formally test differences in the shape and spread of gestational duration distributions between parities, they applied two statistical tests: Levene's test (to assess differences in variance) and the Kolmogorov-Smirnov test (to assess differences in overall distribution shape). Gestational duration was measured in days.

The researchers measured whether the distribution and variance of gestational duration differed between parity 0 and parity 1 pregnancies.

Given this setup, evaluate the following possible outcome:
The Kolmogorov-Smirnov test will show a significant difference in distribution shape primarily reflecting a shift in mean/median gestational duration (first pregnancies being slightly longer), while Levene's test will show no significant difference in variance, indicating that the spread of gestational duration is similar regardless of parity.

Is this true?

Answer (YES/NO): NO